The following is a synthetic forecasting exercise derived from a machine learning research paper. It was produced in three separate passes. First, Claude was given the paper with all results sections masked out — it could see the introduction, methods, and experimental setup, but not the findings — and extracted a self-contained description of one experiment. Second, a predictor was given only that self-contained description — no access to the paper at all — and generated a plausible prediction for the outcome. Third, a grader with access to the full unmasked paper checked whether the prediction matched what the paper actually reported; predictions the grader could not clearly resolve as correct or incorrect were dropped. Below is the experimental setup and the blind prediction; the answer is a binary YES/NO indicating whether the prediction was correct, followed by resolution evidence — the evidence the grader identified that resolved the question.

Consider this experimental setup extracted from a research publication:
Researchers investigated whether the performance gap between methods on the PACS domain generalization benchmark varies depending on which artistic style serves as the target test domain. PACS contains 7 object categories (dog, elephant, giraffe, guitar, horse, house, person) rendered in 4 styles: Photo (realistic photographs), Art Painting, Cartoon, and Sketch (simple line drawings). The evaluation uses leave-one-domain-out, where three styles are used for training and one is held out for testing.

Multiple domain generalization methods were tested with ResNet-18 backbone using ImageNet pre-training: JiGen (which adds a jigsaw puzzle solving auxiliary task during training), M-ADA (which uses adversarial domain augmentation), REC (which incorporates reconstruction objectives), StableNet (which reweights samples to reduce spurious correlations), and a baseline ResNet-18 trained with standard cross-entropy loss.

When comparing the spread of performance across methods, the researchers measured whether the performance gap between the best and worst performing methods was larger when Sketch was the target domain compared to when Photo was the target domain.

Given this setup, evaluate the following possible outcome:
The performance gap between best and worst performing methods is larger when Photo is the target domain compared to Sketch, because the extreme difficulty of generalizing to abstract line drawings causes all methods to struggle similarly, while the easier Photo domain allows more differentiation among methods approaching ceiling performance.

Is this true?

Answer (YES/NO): NO